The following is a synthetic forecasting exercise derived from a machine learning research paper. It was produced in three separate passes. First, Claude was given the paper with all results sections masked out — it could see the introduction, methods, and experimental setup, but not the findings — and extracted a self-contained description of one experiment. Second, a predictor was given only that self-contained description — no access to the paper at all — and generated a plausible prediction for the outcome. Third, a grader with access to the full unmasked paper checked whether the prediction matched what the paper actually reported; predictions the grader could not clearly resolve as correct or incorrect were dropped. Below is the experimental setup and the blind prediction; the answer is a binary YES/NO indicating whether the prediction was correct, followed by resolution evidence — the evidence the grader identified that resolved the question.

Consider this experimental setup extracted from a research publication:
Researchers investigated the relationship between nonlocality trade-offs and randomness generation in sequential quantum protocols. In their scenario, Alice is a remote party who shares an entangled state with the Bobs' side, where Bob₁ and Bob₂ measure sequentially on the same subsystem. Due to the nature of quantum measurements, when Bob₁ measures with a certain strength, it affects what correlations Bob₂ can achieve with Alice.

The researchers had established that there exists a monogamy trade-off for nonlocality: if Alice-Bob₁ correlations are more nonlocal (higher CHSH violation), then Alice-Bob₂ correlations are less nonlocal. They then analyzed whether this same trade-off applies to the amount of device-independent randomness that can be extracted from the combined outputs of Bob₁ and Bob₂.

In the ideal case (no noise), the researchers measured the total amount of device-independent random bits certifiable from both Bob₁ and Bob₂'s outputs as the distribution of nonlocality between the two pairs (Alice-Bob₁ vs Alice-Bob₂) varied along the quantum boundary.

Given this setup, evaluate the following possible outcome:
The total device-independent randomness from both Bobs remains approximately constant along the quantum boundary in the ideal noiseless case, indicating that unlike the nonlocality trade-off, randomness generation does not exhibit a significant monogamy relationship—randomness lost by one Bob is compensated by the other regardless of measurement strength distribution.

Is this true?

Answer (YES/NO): YES